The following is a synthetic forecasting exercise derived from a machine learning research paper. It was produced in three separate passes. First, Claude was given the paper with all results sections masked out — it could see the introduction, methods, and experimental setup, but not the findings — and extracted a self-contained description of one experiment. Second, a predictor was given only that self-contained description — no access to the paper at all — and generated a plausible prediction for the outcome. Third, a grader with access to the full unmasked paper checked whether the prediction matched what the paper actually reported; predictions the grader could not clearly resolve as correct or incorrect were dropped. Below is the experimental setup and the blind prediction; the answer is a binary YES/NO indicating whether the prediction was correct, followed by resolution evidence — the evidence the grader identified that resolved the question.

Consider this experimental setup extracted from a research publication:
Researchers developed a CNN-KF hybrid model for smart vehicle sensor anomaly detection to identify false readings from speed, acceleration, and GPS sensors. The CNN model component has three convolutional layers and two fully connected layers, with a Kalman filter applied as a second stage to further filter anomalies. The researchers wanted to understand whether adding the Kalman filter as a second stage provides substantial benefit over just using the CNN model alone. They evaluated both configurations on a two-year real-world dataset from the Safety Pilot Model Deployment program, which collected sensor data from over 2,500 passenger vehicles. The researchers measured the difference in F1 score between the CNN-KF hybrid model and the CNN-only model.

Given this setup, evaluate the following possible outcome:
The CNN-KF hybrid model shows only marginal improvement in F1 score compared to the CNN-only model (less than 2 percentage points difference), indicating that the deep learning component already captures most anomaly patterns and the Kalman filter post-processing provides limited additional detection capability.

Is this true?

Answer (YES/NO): NO